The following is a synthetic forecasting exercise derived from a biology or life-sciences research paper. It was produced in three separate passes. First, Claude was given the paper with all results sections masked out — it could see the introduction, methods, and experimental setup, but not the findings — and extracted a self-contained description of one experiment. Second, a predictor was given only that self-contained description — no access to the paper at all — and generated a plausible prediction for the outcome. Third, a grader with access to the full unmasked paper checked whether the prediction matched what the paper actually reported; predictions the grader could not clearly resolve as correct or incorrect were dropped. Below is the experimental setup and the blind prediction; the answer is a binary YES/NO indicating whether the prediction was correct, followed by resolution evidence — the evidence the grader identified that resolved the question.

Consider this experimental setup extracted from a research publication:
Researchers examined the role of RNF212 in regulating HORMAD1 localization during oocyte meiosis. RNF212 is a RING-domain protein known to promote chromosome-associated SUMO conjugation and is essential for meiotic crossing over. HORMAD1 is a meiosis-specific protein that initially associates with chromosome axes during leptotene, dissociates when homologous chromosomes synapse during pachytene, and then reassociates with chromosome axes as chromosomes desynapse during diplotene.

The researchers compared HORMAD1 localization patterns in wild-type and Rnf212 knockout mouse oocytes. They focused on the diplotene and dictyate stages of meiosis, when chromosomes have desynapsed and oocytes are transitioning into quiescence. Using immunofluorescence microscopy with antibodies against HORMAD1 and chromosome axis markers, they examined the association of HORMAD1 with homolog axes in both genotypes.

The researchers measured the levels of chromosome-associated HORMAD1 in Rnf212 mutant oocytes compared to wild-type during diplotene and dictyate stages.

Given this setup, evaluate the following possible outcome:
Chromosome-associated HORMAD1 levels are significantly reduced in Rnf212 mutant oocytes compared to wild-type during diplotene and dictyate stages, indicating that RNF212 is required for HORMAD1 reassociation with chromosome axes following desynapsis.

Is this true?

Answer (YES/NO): YES